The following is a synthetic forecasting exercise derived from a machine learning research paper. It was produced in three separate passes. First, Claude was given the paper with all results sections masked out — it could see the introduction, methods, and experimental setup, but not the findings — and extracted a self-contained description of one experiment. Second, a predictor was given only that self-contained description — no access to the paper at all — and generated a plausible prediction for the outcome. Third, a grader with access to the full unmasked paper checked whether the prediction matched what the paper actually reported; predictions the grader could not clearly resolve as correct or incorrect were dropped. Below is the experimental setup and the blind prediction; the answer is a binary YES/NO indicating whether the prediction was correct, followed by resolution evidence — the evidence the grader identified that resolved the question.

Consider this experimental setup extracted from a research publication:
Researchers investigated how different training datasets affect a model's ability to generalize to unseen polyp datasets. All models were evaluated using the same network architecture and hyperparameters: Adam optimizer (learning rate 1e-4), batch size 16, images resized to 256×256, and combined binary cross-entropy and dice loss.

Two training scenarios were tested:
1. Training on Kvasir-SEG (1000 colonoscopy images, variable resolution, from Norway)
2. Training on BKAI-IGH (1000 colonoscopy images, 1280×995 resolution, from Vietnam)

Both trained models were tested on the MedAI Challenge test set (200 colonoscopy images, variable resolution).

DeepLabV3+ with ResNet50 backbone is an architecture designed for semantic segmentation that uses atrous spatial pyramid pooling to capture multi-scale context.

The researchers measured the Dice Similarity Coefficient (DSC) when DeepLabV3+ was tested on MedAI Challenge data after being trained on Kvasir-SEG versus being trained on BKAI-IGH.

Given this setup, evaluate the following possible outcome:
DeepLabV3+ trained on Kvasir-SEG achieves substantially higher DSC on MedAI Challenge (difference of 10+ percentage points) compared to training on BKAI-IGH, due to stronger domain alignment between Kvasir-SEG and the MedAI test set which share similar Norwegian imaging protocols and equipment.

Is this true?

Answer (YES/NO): YES